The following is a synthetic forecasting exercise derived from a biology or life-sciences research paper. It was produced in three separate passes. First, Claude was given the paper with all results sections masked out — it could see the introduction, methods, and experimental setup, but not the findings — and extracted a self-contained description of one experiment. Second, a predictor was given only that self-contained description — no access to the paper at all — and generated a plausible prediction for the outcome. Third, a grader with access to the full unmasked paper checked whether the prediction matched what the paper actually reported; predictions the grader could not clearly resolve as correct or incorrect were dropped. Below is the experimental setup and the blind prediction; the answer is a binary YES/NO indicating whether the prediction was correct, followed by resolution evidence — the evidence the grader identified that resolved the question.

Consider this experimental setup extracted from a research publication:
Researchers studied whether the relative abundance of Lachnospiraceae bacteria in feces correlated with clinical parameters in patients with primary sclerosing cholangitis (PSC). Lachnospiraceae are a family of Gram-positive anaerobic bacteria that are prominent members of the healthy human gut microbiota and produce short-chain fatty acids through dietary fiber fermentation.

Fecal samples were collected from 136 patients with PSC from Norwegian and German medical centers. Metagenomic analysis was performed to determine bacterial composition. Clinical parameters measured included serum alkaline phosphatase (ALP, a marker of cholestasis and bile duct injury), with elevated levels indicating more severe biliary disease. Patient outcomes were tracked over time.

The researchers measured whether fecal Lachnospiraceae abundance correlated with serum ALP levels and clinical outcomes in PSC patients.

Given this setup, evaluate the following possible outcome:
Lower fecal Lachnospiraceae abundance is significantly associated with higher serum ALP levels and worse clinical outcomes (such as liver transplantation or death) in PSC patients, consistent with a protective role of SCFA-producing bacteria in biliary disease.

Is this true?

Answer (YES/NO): NO